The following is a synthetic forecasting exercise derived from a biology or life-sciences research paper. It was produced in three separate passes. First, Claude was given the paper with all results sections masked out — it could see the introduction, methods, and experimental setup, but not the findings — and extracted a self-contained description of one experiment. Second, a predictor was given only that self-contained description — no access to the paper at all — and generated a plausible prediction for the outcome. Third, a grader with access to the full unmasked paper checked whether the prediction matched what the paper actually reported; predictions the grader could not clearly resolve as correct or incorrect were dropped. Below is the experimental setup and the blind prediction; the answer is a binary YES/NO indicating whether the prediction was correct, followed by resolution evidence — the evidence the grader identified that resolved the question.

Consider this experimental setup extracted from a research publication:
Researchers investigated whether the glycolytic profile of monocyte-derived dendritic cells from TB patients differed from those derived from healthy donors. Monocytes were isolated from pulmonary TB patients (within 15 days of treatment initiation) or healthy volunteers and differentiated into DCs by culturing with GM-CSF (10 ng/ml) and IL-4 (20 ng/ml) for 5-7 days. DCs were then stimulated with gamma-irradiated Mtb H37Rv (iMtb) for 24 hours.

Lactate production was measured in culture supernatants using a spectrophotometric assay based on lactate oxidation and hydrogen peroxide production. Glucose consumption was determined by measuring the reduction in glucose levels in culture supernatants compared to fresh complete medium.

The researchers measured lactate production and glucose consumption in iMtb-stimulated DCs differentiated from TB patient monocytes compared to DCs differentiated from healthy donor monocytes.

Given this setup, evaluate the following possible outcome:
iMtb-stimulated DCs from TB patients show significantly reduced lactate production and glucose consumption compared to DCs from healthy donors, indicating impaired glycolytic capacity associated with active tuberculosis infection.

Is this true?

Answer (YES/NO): NO